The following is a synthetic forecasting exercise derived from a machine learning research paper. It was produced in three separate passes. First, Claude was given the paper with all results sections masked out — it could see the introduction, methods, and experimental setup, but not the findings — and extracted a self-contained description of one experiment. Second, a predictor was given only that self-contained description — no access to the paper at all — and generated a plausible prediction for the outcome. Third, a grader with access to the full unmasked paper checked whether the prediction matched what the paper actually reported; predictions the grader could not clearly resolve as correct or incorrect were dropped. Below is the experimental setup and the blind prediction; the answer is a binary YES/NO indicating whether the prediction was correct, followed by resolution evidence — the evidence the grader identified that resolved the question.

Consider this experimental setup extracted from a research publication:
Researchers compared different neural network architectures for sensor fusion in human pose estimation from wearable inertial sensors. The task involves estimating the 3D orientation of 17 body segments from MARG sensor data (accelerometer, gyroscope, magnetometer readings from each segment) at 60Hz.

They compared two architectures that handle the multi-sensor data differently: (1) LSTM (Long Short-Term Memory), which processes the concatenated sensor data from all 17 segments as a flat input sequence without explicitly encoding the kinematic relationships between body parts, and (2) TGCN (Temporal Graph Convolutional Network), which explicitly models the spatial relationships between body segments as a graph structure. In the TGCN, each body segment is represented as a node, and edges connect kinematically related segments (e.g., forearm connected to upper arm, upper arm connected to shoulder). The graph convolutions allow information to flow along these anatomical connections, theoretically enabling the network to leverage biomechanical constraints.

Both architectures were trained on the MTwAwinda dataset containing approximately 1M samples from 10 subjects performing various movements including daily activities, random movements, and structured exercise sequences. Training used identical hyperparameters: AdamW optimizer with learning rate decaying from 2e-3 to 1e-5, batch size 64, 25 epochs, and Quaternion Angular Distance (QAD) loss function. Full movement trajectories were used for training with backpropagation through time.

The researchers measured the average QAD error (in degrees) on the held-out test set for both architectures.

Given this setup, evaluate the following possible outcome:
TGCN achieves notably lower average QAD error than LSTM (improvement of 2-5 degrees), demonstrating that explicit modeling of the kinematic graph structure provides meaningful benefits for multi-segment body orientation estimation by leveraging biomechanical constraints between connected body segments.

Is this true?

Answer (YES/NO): NO